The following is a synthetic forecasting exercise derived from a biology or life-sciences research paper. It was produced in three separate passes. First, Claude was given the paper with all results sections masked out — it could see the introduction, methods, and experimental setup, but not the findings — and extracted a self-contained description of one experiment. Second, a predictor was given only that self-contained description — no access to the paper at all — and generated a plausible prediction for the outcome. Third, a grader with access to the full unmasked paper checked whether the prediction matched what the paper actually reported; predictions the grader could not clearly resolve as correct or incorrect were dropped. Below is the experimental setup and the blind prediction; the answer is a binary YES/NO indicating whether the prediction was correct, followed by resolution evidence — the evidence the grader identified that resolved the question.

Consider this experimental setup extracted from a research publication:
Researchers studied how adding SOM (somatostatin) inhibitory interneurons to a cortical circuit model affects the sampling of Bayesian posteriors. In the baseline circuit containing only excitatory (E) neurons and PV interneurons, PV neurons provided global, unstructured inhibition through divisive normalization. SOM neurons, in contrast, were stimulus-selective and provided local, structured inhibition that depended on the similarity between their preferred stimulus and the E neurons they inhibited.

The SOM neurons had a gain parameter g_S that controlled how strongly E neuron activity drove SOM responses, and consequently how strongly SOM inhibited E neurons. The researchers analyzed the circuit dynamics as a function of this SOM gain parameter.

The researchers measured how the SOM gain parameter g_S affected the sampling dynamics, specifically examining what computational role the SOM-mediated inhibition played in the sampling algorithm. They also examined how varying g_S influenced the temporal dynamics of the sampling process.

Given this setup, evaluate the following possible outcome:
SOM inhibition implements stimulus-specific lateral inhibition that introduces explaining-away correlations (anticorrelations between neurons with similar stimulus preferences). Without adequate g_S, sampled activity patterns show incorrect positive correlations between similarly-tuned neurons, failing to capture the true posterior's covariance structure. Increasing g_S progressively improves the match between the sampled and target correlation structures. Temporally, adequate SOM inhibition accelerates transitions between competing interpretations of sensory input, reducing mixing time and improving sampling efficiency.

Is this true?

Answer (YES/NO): NO